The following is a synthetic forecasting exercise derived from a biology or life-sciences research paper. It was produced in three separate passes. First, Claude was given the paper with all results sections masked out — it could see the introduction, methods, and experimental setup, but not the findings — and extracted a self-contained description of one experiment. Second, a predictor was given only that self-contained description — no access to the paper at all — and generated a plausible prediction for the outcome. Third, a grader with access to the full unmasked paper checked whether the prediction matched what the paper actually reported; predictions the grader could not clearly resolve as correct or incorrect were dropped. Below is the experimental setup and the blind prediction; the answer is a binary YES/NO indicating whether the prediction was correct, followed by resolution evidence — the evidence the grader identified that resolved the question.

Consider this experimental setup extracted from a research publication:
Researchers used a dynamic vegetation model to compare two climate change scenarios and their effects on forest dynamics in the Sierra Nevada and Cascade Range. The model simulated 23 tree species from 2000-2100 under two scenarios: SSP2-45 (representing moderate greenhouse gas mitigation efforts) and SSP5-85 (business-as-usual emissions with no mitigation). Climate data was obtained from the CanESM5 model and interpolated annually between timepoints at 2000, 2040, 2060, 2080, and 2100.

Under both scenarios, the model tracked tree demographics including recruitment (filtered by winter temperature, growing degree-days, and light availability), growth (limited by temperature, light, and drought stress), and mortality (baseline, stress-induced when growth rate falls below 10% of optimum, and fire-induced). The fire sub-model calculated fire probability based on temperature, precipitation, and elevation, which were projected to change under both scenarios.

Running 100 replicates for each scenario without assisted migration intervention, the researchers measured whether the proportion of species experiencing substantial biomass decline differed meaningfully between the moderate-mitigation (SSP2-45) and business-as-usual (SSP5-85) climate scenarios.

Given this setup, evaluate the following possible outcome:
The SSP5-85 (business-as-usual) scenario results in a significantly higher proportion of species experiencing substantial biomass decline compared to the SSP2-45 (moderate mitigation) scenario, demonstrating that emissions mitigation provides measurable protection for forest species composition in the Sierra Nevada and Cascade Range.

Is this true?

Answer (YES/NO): YES